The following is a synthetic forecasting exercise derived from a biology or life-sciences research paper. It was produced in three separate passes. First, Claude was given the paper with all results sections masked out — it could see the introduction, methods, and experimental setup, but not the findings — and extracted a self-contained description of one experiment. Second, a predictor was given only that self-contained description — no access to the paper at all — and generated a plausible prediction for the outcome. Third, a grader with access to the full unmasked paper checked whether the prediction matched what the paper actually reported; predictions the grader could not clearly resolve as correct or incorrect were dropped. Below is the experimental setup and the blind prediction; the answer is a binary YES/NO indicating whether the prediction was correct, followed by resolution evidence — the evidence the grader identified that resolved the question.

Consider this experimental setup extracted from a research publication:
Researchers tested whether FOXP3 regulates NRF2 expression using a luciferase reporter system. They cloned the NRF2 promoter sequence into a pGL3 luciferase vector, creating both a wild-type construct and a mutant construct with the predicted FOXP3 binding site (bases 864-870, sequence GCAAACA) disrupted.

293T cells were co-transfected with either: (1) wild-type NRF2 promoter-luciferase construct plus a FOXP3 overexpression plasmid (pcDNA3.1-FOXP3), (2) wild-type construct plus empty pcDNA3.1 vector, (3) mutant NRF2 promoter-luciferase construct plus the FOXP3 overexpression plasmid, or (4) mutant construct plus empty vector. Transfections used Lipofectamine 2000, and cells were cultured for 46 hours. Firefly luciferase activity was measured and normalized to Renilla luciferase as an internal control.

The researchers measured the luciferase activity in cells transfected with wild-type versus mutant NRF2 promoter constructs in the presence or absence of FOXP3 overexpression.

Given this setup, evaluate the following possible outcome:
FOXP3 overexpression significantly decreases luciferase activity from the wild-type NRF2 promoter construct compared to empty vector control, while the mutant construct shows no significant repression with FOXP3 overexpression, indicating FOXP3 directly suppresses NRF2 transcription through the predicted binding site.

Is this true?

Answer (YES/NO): NO